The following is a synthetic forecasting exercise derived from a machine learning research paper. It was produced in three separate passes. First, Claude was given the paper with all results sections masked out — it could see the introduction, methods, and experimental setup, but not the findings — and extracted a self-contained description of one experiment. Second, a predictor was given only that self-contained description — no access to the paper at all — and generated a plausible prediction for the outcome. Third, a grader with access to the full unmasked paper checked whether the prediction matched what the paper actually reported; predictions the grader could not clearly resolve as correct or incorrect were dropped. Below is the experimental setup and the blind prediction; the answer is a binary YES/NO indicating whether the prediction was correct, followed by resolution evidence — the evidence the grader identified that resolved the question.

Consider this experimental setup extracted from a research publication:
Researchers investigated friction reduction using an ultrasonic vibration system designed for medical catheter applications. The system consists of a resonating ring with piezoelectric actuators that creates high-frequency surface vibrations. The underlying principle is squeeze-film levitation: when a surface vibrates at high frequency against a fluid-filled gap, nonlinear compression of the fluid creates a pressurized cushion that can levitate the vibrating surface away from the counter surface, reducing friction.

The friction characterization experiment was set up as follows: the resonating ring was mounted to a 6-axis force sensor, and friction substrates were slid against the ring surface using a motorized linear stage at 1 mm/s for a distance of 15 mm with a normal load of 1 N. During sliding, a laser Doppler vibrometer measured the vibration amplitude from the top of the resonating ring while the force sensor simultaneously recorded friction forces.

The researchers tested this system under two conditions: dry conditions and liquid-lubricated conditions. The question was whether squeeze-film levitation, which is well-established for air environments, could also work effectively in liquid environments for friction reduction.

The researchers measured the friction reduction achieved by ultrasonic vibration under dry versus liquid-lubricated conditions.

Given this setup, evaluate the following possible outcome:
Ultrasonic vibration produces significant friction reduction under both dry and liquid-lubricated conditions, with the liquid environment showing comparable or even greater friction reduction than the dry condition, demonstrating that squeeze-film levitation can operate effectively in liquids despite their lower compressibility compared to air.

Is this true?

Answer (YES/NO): NO